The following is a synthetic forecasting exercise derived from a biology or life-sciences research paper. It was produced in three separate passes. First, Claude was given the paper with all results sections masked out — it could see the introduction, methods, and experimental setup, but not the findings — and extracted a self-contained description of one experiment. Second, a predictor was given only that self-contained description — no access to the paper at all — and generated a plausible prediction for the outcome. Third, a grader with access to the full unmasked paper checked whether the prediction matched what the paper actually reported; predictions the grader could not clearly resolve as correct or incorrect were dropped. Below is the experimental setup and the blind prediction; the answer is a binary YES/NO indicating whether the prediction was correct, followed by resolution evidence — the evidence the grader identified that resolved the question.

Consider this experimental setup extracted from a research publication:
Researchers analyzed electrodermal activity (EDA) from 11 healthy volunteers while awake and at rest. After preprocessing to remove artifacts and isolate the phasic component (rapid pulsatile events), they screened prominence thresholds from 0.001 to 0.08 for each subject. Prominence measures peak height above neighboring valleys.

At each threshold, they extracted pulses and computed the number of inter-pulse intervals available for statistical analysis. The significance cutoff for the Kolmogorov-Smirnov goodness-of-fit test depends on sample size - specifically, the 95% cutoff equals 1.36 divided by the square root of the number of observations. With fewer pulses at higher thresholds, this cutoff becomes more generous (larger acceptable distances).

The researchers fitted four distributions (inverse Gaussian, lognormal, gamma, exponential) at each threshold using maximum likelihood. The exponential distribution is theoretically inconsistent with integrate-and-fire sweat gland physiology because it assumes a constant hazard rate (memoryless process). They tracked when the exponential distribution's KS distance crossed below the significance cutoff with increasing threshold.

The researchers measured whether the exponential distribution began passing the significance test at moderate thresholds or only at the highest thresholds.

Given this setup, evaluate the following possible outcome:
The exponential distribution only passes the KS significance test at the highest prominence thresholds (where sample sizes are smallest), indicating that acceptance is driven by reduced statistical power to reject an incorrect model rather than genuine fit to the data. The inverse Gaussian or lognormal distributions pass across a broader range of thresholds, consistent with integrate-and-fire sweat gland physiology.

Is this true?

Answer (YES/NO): YES